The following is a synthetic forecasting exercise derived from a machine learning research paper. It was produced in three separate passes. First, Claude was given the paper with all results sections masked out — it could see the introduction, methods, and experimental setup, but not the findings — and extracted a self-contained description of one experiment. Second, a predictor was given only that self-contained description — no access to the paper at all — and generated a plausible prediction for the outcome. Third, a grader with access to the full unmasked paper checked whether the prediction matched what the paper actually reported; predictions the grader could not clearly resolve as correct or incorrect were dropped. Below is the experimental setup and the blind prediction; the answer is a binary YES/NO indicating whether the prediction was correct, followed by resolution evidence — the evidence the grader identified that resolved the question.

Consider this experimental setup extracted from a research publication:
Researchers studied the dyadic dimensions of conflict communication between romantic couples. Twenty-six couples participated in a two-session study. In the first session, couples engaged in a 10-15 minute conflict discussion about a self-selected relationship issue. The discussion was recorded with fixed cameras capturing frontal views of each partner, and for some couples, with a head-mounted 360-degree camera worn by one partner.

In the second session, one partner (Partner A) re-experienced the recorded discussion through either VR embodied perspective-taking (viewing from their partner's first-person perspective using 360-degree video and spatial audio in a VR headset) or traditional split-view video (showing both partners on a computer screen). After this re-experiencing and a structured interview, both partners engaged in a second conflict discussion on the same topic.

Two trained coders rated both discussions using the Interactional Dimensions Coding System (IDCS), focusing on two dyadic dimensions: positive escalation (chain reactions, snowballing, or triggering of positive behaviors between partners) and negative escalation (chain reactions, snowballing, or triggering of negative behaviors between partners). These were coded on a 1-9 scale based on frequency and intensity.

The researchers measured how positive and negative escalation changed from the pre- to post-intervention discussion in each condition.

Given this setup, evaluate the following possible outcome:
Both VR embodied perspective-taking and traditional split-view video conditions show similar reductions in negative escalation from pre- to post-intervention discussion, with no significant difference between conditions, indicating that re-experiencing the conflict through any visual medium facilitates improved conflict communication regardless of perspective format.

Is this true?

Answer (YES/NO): NO